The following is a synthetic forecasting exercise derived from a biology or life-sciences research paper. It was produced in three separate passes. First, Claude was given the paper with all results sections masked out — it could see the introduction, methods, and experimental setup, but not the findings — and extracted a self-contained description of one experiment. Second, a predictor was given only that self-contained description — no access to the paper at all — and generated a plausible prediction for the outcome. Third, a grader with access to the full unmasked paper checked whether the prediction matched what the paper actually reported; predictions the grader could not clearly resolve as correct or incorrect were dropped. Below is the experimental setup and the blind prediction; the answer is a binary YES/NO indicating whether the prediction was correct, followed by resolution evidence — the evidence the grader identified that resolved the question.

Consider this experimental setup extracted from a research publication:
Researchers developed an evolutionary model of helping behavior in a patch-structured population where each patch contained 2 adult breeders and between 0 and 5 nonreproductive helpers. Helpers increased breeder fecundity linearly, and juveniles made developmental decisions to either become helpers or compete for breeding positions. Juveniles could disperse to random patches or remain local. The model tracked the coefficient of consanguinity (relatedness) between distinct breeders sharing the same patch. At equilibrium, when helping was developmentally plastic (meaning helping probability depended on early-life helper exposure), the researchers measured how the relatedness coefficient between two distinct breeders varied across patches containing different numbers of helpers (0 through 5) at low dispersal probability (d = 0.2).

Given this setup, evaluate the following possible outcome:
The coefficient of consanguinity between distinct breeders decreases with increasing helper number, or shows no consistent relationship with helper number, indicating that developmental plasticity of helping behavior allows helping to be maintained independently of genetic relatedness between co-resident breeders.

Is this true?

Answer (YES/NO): NO